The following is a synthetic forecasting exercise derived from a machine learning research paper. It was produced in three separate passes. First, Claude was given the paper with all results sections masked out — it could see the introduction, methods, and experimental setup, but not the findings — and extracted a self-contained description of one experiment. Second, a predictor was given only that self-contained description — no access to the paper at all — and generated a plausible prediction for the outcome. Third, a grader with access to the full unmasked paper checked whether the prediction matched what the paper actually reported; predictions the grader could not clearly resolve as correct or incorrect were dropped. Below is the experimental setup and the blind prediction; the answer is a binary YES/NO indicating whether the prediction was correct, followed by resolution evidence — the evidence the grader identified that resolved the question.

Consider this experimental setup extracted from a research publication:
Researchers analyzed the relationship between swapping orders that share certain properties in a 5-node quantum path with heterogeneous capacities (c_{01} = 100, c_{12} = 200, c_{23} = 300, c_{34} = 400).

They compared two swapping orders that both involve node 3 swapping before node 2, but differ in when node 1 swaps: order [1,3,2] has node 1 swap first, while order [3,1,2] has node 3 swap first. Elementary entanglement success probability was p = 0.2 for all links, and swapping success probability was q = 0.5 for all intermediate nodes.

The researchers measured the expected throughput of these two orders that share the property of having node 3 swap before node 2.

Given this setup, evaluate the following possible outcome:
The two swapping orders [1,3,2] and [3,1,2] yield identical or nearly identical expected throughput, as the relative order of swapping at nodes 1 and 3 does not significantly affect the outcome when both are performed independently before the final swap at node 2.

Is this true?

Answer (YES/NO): YES